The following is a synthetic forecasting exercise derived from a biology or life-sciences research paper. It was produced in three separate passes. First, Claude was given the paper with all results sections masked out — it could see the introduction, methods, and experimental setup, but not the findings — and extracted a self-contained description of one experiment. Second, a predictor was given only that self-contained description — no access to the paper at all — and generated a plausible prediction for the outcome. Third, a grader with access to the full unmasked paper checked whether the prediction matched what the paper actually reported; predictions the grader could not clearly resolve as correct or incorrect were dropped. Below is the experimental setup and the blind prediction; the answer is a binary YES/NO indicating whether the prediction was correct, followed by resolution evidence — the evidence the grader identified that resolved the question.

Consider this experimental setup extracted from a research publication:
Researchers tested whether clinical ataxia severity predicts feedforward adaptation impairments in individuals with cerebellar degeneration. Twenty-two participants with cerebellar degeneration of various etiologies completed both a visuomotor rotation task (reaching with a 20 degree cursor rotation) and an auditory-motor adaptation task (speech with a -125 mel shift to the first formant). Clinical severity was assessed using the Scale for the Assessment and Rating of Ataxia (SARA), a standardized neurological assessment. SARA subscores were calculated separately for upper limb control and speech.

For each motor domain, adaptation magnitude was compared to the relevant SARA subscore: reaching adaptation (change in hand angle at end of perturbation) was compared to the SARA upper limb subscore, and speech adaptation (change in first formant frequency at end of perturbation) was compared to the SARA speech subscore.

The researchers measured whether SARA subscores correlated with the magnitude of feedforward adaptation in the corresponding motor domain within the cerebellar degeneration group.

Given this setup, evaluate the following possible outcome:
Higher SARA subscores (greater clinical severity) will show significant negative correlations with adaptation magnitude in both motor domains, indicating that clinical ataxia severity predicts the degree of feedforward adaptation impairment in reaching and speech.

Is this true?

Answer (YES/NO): NO